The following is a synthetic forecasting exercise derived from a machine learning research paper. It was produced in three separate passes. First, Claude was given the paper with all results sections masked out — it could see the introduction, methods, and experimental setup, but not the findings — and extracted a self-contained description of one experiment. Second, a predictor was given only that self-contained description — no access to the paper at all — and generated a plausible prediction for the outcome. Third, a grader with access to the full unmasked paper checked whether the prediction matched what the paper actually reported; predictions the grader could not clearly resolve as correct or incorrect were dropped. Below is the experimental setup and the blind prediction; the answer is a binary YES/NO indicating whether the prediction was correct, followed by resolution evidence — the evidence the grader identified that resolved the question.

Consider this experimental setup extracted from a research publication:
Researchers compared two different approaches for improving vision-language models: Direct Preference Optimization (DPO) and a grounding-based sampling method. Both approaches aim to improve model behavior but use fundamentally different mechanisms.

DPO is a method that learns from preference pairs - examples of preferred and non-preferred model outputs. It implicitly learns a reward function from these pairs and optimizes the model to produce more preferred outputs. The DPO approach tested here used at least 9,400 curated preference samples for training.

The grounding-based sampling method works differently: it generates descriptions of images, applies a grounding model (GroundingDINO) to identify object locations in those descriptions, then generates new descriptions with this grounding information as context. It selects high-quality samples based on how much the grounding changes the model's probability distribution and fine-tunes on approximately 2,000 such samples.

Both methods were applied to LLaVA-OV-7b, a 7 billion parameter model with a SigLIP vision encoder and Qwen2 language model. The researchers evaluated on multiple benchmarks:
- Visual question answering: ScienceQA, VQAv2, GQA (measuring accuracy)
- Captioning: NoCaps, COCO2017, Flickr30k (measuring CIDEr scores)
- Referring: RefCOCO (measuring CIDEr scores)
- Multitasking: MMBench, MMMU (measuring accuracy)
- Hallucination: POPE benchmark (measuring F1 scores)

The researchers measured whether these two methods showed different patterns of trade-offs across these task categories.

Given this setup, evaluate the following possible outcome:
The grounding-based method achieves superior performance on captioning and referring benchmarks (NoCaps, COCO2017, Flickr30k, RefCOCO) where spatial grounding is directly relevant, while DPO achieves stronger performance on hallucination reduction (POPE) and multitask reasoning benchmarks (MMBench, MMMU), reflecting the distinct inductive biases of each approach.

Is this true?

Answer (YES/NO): NO